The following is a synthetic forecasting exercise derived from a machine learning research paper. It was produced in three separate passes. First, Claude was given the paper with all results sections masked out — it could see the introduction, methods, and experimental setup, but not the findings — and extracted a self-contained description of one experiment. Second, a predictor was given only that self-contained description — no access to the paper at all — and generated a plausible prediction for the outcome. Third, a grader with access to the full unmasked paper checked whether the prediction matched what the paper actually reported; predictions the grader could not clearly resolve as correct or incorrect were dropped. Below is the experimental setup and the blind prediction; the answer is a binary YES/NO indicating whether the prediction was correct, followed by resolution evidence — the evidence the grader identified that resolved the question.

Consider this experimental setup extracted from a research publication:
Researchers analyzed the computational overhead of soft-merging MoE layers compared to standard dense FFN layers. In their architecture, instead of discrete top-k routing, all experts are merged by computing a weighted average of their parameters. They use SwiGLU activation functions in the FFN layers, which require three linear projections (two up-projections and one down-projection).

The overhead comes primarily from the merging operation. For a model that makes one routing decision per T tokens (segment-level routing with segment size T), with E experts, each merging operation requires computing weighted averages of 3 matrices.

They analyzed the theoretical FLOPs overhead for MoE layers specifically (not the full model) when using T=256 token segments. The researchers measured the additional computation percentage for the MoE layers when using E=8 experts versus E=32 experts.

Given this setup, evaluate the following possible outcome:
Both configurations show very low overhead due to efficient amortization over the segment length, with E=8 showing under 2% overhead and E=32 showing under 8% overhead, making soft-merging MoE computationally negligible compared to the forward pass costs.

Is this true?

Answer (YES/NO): NO